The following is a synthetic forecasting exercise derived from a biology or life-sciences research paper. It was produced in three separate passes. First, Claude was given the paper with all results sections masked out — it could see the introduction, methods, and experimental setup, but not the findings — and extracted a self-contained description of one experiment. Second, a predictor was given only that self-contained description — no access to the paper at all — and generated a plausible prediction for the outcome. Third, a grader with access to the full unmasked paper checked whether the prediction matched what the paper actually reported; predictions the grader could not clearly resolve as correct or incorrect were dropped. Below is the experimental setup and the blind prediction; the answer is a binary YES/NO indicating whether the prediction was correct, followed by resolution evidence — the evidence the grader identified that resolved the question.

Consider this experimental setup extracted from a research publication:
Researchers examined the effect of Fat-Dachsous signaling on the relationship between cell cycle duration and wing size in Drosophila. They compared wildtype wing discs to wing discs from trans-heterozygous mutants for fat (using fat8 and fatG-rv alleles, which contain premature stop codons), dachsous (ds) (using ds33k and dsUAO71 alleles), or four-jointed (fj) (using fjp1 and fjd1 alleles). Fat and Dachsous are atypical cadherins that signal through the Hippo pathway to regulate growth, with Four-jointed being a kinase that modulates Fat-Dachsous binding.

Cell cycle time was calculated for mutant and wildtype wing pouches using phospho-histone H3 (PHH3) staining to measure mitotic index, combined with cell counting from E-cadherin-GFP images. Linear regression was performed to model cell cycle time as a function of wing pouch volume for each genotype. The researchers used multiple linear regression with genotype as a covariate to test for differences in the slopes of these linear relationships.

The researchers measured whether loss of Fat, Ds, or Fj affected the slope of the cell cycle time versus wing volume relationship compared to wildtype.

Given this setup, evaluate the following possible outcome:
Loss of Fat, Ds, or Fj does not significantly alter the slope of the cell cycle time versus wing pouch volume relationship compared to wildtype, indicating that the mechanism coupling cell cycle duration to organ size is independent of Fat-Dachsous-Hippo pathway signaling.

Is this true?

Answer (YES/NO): NO